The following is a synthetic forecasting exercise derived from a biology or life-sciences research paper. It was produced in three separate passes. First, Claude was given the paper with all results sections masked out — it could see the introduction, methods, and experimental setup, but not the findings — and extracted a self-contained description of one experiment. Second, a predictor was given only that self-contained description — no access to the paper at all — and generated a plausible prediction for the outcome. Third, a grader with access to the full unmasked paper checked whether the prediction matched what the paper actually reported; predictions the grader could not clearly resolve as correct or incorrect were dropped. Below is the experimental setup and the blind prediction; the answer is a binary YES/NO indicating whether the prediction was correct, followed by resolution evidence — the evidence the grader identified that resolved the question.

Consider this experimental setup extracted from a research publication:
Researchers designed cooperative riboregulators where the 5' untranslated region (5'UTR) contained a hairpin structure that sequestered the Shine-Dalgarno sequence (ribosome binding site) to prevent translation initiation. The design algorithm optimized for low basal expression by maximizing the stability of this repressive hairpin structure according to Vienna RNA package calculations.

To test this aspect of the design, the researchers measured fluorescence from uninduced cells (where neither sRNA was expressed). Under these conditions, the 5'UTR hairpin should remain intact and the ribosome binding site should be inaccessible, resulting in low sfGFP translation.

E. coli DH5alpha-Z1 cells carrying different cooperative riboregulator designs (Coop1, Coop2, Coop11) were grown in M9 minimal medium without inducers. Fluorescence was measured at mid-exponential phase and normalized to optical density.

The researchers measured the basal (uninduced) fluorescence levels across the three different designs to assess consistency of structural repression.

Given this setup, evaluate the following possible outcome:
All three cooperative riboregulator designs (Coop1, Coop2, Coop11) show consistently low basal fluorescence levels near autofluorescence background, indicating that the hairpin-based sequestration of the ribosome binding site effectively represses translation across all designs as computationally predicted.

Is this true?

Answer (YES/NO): NO